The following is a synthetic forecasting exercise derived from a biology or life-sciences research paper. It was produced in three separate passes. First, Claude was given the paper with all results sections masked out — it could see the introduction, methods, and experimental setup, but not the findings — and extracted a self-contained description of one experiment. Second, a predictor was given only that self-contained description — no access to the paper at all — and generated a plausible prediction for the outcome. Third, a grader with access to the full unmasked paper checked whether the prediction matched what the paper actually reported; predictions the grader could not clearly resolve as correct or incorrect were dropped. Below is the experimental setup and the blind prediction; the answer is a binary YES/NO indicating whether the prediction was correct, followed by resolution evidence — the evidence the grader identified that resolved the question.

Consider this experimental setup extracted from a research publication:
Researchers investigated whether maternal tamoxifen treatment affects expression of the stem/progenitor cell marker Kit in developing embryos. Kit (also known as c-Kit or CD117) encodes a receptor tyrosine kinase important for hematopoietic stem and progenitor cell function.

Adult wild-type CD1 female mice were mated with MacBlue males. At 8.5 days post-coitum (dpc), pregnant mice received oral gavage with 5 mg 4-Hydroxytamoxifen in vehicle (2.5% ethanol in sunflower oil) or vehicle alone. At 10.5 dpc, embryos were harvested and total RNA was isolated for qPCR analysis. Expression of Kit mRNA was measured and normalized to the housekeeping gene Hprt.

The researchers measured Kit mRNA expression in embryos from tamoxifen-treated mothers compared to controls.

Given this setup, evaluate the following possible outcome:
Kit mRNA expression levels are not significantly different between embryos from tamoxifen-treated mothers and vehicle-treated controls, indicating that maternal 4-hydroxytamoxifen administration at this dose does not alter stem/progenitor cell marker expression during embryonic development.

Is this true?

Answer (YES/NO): YES